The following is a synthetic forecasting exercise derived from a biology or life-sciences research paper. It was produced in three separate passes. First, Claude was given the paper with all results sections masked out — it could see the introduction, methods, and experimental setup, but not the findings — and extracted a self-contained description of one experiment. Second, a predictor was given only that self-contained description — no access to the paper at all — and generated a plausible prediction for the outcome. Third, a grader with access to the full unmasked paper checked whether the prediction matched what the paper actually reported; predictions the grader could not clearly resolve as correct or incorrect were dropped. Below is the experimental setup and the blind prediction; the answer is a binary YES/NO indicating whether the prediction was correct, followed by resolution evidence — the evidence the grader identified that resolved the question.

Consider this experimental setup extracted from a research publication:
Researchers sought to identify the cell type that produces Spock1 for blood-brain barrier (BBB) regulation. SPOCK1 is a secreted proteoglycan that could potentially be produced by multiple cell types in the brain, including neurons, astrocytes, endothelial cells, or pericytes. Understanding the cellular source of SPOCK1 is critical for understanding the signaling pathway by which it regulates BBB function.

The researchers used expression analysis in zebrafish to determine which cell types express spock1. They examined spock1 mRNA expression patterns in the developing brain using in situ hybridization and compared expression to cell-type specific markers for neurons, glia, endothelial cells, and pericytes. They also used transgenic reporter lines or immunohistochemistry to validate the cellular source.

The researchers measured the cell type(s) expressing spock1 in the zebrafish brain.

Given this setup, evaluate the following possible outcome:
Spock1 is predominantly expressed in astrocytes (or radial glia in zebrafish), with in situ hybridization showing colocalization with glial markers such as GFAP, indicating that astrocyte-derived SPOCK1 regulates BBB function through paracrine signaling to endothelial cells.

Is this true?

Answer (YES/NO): NO